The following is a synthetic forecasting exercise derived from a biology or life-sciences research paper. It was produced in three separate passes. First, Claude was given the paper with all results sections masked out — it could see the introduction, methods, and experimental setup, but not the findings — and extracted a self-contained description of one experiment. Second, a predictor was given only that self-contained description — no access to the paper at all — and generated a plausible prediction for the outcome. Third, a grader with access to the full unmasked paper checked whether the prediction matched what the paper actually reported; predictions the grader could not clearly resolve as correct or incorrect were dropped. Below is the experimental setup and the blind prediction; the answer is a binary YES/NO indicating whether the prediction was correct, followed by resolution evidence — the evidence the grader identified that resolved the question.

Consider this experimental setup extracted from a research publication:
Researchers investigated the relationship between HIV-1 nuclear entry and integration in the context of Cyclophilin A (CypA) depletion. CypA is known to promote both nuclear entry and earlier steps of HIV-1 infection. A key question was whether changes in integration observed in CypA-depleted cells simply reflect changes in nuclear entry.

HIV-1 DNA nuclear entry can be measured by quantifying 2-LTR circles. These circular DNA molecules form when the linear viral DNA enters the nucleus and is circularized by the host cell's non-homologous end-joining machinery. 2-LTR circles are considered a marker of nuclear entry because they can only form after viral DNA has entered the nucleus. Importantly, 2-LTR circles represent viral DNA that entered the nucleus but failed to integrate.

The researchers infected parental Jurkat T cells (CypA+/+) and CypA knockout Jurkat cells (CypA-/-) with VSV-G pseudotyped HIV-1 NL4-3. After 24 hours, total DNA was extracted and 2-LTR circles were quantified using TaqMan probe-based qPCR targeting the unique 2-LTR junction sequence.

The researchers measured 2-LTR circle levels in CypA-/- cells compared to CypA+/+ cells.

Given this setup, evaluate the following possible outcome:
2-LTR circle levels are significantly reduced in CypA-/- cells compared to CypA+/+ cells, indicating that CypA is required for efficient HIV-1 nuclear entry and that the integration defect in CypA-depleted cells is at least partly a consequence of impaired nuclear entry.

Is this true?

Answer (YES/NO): NO